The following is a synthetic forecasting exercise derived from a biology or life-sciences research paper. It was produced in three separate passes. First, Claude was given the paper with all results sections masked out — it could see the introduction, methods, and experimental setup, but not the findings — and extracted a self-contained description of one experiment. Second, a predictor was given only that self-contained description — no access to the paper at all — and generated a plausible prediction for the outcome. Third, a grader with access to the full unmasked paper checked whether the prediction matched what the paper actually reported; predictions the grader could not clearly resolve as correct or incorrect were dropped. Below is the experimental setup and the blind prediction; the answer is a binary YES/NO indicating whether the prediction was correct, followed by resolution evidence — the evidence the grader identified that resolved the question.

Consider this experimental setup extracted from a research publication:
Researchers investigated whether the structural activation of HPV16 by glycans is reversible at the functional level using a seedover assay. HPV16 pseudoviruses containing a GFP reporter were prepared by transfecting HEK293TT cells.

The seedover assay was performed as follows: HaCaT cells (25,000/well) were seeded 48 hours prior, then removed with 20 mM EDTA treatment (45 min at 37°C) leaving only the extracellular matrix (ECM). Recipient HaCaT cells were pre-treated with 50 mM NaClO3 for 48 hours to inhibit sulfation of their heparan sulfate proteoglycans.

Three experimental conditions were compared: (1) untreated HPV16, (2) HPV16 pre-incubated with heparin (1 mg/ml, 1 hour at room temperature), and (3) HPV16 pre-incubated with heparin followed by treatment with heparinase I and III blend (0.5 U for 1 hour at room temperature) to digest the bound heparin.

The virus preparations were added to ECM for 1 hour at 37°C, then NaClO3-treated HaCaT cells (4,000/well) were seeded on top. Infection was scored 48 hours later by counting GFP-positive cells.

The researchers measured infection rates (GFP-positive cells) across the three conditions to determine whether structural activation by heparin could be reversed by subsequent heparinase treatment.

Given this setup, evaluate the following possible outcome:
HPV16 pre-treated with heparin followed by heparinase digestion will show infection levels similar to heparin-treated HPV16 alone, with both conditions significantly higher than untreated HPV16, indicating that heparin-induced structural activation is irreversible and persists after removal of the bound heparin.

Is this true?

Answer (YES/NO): NO